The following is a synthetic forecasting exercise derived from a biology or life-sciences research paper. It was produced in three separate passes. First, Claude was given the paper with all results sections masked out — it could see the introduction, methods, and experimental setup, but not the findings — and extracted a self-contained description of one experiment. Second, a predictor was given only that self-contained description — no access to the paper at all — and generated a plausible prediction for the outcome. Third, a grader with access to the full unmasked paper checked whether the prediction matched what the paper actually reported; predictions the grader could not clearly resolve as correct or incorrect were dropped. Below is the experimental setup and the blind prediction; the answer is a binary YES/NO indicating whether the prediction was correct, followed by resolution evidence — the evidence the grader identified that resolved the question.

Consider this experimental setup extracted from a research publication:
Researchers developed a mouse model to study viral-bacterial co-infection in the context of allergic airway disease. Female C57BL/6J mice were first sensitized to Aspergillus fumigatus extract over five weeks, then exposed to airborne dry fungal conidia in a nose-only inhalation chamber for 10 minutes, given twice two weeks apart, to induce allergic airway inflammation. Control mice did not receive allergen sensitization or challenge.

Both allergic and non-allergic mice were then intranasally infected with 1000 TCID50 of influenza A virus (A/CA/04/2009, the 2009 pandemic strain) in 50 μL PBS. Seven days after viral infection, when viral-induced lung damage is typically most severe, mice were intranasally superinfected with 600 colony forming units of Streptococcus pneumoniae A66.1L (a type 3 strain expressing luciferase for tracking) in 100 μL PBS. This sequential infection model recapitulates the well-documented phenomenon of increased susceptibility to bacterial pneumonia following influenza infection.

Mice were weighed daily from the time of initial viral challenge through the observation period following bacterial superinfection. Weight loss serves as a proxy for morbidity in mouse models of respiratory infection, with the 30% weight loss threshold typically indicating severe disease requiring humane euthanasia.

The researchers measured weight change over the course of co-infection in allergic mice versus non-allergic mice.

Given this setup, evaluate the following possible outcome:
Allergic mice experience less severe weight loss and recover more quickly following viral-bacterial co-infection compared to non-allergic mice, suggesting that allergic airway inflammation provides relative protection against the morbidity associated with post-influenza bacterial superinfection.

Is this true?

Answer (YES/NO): YES